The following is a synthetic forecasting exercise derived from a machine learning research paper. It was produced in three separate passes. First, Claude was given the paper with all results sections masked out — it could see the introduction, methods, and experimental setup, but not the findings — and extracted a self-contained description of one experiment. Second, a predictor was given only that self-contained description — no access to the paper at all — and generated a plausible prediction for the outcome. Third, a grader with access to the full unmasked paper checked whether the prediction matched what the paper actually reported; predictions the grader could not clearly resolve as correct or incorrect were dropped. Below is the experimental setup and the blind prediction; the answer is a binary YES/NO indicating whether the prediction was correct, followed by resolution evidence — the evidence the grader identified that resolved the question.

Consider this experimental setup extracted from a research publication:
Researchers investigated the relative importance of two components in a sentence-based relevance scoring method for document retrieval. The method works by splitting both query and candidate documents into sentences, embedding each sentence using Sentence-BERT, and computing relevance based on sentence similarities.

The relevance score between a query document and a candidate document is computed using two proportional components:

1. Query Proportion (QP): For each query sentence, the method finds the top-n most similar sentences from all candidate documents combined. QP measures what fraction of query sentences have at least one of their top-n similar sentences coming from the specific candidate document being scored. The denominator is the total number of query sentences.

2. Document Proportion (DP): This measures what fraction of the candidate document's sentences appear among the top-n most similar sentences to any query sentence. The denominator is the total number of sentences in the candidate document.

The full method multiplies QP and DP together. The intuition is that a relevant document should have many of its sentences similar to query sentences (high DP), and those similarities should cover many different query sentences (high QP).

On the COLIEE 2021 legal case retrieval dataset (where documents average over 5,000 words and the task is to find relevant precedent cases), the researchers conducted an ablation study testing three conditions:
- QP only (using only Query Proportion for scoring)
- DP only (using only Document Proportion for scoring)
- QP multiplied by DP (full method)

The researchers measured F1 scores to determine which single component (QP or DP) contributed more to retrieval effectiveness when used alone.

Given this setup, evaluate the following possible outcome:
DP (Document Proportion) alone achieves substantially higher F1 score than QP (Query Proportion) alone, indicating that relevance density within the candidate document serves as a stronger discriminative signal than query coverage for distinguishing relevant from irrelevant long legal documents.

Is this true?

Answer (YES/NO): YES